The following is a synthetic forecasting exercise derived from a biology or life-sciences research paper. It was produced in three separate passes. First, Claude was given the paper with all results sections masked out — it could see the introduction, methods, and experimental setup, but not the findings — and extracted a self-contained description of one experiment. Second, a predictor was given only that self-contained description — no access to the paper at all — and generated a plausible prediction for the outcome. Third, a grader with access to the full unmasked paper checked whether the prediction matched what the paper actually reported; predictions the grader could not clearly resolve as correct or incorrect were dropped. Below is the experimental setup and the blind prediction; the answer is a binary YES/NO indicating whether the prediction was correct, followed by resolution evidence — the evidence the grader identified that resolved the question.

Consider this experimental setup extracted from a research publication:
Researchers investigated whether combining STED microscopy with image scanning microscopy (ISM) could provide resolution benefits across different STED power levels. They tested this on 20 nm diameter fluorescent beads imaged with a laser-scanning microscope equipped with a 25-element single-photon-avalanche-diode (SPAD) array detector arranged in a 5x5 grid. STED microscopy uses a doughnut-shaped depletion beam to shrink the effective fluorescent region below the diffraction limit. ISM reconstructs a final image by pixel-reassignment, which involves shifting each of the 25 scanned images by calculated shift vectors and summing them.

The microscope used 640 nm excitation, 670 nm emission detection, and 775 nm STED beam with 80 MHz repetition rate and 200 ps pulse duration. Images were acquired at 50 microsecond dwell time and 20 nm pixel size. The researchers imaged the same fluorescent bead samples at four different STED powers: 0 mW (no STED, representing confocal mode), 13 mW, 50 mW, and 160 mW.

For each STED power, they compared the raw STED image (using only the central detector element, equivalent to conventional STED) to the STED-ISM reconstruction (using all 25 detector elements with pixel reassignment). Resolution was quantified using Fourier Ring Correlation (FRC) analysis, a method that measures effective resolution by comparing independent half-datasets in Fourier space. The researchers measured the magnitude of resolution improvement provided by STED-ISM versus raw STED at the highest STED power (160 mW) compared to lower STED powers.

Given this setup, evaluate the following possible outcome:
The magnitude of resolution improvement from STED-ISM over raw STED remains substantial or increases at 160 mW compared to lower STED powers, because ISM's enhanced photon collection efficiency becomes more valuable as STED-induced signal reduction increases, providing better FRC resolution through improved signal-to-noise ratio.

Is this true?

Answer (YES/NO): NO